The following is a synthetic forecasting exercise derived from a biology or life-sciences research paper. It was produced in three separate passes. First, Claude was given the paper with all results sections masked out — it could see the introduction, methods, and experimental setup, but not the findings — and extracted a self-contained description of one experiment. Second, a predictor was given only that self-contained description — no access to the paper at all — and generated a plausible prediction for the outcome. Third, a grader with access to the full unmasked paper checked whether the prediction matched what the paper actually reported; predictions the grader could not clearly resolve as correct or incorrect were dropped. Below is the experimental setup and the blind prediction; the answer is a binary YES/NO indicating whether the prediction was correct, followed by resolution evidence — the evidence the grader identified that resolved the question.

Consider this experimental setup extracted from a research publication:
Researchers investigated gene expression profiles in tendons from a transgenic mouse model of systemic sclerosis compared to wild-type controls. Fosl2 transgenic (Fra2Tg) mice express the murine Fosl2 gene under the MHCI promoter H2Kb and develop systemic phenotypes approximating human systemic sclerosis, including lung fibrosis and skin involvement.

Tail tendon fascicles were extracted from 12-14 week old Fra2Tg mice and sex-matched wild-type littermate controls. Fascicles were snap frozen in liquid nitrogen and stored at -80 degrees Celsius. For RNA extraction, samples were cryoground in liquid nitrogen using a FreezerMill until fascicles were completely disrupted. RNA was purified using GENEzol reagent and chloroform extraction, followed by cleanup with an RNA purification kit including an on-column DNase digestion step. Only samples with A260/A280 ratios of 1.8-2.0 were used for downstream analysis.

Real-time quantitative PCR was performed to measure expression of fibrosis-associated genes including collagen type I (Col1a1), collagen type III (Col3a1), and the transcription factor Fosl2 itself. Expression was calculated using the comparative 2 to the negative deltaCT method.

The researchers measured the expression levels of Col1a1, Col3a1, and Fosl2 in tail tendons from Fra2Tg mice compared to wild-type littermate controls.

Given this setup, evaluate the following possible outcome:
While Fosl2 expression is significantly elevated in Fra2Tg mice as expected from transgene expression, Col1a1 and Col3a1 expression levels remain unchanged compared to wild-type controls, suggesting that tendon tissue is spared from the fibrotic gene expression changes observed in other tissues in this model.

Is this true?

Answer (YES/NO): NO